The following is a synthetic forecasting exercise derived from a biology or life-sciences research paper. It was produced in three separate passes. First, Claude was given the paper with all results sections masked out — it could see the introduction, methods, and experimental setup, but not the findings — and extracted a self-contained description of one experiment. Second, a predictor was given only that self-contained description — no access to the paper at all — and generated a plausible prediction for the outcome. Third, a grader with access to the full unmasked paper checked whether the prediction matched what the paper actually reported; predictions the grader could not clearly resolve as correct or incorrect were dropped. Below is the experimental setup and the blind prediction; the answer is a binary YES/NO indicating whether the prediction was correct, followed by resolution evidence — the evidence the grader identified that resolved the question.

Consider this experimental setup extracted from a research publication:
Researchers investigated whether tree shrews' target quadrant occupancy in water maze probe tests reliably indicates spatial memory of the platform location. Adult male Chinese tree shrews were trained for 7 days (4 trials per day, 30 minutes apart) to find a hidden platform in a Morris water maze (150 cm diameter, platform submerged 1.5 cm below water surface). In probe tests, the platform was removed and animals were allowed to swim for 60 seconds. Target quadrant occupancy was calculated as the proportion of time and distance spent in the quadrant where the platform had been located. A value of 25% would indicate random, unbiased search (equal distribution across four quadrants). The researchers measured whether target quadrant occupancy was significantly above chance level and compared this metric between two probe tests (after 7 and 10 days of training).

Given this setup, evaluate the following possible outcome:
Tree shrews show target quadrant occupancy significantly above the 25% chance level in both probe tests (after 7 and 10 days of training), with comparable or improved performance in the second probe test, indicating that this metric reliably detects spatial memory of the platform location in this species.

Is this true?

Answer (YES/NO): NO